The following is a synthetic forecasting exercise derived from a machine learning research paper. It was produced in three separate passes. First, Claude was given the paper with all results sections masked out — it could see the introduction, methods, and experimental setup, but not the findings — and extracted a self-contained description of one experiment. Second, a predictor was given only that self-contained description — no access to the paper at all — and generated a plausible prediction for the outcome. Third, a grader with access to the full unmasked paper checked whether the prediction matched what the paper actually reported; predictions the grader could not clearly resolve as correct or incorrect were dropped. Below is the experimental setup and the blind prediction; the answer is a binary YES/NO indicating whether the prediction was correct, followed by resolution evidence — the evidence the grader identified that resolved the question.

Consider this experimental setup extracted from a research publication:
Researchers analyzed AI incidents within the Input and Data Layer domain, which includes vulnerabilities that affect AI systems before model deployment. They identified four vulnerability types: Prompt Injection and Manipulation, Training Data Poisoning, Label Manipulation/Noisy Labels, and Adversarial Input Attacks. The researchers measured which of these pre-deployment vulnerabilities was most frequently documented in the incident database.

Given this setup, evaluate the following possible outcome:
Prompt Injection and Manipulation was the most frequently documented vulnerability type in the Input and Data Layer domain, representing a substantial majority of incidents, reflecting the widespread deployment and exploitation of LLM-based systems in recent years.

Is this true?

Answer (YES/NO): NO